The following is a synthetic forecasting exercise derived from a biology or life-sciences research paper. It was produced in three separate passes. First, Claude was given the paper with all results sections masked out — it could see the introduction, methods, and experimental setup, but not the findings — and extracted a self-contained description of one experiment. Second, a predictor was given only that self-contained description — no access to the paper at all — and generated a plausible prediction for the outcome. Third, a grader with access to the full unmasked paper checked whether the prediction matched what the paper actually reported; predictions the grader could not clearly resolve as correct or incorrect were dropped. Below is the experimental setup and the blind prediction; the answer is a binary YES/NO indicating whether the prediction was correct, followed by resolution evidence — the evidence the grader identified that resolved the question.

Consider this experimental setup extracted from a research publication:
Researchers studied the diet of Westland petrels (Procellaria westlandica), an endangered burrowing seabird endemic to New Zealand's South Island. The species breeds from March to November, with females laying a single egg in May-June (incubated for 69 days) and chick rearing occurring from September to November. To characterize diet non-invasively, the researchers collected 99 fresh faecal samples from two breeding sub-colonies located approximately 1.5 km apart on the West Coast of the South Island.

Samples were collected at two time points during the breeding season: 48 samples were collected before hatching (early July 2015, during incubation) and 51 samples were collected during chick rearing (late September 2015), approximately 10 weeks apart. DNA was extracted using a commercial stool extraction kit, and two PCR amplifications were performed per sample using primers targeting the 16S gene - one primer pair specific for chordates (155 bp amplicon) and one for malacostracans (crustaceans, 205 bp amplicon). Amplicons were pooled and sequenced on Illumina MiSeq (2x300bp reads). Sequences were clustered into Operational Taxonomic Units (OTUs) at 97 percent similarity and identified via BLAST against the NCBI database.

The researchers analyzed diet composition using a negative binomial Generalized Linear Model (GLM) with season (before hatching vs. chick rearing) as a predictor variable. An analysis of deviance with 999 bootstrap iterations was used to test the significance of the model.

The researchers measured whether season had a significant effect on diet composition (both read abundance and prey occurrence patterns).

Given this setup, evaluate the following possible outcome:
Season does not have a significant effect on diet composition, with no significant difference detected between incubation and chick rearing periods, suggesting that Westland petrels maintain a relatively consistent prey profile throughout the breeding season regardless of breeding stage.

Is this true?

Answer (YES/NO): NO